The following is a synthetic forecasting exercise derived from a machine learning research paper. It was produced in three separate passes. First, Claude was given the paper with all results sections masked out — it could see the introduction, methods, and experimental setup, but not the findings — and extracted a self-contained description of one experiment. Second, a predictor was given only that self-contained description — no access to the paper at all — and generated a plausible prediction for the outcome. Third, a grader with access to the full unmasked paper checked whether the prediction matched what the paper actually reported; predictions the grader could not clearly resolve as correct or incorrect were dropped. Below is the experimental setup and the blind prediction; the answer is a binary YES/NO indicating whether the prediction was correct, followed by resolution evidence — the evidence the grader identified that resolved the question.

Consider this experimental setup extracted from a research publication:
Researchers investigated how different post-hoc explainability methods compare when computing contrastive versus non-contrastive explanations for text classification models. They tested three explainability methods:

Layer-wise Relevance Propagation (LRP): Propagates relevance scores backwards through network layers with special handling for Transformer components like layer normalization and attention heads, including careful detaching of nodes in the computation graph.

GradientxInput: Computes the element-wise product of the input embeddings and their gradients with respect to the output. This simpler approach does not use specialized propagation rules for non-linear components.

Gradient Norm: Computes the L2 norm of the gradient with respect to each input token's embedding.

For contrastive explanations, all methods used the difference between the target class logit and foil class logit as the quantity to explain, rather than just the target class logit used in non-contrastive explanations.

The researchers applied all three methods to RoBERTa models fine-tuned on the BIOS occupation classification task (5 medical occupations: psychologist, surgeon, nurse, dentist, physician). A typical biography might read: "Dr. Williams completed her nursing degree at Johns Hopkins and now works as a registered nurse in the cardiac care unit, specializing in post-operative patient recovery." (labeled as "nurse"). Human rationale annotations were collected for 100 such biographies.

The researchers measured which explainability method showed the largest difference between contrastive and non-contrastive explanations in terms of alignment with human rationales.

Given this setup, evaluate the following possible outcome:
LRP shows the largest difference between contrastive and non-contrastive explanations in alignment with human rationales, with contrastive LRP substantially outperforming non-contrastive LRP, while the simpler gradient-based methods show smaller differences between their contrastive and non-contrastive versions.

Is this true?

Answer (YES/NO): NO